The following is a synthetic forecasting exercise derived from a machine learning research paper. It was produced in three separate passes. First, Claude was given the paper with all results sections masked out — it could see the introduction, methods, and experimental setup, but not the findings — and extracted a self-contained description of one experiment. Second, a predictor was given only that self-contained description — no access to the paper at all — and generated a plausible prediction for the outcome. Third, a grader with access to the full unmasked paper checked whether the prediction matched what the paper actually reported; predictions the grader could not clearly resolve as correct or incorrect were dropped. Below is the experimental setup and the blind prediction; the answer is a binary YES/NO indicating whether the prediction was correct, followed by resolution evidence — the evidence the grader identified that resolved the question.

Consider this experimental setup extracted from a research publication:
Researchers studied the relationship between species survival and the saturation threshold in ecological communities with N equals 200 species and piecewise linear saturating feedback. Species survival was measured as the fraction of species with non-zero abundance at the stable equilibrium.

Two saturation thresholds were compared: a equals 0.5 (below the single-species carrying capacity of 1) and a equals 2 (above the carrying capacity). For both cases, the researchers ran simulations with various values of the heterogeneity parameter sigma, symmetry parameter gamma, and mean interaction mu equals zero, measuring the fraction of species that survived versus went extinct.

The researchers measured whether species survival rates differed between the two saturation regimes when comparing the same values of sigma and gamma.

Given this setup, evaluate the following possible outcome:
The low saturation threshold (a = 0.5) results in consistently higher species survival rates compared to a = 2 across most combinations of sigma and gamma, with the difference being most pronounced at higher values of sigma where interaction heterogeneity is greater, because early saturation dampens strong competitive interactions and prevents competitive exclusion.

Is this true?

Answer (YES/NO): YES